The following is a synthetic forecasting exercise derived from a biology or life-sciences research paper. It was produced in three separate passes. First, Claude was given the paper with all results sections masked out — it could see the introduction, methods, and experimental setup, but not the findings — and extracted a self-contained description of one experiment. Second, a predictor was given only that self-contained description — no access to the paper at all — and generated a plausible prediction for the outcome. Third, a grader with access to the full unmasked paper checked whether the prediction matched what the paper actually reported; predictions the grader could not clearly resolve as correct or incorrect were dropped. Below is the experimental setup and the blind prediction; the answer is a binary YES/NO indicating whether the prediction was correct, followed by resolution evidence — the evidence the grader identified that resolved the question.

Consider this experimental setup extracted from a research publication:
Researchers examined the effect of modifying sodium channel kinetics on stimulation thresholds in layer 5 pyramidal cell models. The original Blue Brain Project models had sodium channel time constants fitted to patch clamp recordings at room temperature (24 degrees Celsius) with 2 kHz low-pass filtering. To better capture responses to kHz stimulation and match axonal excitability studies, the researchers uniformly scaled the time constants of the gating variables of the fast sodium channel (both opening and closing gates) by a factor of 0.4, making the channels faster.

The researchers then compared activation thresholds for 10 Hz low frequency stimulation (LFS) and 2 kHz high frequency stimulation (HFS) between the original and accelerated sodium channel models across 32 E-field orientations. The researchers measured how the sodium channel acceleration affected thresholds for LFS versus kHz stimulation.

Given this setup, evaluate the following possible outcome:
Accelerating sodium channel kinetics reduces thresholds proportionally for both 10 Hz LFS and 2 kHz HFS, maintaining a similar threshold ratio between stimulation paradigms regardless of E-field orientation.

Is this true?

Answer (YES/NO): NO